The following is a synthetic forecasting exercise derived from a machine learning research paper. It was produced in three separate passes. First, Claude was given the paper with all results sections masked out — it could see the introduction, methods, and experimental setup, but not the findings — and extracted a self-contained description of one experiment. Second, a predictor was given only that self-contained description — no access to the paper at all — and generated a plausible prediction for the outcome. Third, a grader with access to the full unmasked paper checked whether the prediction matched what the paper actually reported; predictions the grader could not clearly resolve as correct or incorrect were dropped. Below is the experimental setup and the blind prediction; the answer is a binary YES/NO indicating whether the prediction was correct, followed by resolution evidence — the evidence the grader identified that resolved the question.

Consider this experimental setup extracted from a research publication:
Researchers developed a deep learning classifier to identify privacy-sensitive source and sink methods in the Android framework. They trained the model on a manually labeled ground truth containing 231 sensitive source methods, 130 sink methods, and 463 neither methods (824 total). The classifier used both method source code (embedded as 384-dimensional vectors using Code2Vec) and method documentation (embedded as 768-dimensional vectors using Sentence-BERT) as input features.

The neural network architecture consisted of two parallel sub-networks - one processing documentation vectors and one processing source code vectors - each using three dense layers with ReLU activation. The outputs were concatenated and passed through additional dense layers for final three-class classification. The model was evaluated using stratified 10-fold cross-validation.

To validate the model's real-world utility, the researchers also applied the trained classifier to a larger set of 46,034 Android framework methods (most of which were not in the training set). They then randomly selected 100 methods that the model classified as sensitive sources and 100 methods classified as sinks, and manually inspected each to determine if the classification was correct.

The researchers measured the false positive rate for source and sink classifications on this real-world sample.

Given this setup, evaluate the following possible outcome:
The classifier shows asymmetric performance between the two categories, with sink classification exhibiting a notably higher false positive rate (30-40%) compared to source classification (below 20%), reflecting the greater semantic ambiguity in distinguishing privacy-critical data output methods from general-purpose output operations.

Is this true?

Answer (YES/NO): NO